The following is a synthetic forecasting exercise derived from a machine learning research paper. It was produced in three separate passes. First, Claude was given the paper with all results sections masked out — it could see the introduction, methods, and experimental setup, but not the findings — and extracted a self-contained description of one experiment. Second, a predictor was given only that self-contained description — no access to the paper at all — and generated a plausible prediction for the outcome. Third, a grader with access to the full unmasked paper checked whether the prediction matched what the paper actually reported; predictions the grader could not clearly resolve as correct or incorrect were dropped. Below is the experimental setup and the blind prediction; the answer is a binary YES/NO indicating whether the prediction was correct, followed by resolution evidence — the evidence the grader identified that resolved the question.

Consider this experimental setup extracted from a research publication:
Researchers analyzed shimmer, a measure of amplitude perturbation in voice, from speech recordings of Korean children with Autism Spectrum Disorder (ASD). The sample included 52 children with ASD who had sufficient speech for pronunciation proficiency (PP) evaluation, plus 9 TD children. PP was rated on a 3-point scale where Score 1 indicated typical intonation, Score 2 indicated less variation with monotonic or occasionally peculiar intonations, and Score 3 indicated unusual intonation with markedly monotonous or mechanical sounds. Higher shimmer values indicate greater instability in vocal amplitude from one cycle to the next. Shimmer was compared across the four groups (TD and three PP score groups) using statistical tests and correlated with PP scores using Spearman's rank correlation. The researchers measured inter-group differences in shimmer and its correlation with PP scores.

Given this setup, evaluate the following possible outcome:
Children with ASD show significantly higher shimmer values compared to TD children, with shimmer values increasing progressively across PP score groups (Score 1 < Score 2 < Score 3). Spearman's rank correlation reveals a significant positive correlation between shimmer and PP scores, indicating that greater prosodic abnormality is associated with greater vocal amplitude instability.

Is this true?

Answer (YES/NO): NO